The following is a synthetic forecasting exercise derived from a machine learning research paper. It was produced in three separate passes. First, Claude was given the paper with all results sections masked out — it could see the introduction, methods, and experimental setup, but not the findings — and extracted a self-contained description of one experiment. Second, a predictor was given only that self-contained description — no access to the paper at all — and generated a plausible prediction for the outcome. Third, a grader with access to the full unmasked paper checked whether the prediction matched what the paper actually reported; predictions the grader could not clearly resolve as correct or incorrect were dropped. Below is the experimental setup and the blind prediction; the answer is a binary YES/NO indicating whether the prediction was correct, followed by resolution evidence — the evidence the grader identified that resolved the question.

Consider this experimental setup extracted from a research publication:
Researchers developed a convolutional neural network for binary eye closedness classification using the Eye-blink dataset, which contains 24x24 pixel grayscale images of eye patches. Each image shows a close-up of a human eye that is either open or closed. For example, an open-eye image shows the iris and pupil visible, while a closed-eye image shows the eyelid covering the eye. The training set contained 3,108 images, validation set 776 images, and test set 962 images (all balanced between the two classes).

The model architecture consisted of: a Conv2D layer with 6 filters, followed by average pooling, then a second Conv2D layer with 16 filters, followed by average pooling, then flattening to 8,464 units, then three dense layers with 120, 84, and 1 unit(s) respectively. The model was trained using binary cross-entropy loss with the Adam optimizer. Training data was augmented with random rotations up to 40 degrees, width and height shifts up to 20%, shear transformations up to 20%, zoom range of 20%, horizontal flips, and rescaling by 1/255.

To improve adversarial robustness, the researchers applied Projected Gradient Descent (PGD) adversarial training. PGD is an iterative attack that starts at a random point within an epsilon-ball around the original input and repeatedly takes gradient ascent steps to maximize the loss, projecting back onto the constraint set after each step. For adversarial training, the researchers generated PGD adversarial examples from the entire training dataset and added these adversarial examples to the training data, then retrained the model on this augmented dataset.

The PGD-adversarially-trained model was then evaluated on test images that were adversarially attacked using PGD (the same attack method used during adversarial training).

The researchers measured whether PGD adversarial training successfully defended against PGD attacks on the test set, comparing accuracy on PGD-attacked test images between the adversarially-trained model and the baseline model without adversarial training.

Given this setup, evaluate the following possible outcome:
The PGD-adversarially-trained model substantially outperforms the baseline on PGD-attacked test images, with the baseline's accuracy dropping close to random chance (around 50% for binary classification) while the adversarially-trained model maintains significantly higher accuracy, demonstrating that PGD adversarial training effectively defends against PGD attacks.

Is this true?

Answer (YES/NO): NO